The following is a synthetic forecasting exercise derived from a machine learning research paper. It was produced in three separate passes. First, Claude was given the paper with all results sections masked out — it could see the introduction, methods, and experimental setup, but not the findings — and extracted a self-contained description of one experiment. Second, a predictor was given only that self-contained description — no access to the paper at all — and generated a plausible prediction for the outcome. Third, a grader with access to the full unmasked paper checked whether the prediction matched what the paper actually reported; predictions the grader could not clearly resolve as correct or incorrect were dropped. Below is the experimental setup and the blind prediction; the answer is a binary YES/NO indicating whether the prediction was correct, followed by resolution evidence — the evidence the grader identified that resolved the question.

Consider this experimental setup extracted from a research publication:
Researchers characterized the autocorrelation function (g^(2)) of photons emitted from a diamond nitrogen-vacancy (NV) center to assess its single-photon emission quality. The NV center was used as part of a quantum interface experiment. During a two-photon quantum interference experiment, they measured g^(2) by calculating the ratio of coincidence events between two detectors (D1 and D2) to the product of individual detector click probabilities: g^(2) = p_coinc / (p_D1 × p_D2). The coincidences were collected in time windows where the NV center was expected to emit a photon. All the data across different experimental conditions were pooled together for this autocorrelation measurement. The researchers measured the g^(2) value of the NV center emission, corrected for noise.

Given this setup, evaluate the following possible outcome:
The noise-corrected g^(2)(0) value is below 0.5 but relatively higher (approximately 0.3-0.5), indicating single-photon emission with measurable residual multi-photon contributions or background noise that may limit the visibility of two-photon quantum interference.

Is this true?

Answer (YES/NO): NO